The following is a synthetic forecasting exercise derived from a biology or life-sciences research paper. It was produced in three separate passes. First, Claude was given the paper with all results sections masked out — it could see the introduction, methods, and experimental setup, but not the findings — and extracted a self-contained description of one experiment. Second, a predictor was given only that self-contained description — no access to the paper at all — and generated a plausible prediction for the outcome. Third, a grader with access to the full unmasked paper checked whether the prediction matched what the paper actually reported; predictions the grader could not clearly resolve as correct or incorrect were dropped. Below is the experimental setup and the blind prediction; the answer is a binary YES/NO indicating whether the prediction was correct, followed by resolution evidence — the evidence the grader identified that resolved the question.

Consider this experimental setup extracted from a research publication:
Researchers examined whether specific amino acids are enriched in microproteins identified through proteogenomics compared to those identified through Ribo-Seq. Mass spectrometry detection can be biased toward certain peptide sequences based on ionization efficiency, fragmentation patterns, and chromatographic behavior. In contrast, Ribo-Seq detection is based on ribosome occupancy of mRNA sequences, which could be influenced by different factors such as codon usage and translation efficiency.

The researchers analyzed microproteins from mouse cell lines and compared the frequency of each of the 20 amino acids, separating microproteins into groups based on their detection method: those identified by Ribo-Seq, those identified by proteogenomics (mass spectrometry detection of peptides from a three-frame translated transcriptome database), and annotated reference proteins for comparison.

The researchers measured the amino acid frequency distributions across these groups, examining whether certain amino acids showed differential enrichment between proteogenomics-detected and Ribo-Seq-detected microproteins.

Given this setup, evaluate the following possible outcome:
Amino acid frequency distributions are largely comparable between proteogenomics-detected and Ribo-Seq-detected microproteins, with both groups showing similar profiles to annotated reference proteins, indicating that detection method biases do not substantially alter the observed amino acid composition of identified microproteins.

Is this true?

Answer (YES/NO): NO